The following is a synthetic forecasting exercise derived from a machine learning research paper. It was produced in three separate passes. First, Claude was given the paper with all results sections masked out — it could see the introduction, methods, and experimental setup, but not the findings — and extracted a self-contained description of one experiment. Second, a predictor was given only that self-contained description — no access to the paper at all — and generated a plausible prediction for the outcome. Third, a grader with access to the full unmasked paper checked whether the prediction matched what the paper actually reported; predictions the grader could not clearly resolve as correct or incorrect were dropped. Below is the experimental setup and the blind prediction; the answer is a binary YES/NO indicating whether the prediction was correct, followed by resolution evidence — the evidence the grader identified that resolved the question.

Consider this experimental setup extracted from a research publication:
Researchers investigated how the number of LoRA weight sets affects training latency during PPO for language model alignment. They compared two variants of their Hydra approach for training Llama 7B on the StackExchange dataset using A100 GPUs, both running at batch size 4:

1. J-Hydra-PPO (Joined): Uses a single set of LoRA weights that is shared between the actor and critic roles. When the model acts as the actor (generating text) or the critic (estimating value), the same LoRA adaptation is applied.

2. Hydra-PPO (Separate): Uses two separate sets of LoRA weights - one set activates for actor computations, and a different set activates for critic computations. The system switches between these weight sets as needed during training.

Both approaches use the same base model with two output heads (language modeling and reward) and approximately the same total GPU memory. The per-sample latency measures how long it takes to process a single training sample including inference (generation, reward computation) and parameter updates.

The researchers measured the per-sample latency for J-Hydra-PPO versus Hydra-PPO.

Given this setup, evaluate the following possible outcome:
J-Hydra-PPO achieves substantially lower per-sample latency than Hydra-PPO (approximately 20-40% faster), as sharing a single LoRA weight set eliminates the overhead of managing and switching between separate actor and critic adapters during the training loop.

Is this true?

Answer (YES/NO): YES